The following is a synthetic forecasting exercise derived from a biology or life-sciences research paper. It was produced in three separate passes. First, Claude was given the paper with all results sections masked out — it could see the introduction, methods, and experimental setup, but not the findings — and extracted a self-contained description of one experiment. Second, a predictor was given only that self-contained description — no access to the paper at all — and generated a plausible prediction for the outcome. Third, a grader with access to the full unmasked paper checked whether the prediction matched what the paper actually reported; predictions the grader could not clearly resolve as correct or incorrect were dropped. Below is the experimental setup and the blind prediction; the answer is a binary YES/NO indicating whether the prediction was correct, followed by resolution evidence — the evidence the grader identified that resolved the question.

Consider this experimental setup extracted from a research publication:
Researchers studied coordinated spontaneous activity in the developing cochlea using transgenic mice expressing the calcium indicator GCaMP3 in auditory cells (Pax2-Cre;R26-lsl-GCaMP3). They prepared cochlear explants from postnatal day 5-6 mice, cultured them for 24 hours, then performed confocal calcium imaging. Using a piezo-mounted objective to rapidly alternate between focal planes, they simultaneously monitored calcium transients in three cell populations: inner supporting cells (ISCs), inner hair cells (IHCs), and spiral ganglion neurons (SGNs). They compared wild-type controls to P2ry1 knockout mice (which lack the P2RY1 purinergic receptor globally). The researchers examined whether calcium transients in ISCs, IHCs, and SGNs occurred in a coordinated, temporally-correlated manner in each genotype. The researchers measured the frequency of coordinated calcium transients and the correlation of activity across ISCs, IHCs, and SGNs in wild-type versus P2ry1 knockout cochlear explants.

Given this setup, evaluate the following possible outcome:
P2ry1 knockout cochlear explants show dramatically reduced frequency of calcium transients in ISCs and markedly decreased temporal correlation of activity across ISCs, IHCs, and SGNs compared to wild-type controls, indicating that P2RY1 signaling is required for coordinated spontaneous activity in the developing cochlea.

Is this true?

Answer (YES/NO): YES